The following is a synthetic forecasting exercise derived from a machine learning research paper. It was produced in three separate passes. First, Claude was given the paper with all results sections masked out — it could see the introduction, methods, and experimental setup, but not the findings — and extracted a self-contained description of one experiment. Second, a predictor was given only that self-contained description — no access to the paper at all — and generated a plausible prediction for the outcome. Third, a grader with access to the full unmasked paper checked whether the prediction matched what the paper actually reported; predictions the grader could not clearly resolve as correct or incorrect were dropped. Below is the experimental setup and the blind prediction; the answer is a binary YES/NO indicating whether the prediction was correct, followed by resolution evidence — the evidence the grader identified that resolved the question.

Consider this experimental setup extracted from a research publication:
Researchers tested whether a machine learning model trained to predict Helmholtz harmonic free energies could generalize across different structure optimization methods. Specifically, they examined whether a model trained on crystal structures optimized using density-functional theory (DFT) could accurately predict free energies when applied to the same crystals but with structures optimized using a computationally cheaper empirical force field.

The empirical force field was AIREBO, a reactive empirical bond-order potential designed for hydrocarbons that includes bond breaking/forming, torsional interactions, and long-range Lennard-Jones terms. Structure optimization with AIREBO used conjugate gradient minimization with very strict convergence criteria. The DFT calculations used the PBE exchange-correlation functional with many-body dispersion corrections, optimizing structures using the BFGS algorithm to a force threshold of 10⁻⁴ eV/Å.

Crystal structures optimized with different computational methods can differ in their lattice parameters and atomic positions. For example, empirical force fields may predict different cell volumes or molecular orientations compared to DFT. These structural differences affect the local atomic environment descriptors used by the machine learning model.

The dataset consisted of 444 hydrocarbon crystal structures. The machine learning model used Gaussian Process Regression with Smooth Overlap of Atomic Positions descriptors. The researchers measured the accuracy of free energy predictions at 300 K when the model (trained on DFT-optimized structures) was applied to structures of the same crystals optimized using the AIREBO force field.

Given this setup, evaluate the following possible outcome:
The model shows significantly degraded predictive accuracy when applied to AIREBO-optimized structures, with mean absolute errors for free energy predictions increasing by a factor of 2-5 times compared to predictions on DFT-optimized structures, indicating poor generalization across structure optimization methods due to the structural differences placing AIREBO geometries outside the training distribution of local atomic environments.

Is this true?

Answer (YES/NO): NO